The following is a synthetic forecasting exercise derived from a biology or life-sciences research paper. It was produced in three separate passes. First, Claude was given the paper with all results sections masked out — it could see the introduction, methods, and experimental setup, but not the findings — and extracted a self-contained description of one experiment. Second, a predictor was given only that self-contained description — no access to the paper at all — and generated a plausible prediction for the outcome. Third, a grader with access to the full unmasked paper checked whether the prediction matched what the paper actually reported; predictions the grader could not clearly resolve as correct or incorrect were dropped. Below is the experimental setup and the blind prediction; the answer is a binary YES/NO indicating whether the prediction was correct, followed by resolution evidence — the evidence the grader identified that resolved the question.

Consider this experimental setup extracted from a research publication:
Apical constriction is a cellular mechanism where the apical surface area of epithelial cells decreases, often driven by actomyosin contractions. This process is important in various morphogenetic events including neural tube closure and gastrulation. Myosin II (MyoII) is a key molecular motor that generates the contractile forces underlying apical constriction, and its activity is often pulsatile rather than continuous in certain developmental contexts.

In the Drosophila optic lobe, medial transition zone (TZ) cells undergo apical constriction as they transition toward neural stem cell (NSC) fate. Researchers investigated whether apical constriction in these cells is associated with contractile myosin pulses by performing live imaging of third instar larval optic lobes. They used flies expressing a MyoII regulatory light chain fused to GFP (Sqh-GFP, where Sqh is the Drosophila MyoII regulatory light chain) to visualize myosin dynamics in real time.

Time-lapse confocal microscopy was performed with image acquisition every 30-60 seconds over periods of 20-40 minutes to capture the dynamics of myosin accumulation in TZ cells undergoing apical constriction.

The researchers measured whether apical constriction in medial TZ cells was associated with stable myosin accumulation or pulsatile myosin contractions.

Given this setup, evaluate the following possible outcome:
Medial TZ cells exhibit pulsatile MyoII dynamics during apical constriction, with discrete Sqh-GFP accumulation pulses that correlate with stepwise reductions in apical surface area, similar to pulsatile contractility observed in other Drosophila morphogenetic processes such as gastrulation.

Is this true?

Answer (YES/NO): YES